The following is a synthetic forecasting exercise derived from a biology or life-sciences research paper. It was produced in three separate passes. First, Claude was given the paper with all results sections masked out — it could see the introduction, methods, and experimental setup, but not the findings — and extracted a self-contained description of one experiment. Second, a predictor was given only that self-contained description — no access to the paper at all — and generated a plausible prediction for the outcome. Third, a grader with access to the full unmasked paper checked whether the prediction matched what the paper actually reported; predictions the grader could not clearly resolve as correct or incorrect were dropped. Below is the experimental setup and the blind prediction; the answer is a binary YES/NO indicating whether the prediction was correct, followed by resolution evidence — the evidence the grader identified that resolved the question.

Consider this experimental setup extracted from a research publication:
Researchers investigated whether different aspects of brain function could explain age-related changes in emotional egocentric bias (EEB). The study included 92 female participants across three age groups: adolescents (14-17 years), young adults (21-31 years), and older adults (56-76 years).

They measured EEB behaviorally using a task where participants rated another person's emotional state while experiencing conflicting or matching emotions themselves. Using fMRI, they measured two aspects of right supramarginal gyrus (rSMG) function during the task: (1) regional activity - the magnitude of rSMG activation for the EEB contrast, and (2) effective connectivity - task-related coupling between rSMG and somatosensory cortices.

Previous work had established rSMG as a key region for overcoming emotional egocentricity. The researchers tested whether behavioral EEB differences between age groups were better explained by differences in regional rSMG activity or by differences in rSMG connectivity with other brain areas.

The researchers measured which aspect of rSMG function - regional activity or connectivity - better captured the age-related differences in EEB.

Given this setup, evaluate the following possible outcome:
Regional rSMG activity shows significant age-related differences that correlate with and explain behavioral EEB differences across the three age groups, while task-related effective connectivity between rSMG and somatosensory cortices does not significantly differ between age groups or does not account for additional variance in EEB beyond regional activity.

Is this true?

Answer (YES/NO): NO